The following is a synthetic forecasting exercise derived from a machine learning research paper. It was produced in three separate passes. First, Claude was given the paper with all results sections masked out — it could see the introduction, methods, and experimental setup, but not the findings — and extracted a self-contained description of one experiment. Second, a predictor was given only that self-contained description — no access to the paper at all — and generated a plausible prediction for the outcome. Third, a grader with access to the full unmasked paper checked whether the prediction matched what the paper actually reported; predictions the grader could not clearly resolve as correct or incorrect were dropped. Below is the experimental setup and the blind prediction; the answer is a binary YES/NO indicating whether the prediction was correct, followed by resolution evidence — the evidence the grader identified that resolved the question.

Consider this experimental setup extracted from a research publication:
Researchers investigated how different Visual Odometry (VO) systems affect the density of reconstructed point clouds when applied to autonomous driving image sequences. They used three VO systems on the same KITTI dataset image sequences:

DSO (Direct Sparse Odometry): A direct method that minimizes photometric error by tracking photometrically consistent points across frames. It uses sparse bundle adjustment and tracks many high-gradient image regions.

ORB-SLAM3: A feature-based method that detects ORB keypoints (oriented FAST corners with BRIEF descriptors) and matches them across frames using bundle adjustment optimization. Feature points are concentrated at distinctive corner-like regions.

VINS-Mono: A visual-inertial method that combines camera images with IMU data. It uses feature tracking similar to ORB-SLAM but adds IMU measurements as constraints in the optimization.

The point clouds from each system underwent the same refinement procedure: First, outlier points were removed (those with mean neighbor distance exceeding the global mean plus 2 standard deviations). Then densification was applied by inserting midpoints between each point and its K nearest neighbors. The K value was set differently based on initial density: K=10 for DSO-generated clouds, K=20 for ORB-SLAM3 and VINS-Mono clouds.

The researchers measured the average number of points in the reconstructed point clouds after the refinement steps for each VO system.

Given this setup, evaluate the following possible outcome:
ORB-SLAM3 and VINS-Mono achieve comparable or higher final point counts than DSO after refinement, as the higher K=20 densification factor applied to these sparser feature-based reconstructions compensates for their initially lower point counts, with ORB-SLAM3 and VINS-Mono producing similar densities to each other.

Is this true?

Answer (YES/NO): NO